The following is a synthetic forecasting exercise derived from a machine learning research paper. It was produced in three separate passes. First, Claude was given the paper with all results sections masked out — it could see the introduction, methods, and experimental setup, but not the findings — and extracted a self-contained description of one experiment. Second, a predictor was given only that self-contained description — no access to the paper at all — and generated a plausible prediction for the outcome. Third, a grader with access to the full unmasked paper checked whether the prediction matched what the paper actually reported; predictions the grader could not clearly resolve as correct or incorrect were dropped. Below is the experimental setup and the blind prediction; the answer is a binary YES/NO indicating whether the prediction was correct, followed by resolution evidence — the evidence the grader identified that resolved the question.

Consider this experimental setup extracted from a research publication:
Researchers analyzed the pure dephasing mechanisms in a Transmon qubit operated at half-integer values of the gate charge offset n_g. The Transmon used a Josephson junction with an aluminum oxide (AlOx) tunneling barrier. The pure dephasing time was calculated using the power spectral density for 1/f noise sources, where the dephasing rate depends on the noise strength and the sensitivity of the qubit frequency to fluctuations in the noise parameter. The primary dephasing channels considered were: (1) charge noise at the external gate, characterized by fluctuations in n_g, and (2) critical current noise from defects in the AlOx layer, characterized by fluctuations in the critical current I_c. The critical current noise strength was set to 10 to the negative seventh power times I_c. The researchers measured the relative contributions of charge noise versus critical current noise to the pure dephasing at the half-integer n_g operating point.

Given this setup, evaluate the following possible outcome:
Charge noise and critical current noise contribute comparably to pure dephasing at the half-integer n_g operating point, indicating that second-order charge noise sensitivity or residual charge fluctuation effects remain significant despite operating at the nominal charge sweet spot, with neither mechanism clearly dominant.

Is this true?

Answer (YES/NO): NO